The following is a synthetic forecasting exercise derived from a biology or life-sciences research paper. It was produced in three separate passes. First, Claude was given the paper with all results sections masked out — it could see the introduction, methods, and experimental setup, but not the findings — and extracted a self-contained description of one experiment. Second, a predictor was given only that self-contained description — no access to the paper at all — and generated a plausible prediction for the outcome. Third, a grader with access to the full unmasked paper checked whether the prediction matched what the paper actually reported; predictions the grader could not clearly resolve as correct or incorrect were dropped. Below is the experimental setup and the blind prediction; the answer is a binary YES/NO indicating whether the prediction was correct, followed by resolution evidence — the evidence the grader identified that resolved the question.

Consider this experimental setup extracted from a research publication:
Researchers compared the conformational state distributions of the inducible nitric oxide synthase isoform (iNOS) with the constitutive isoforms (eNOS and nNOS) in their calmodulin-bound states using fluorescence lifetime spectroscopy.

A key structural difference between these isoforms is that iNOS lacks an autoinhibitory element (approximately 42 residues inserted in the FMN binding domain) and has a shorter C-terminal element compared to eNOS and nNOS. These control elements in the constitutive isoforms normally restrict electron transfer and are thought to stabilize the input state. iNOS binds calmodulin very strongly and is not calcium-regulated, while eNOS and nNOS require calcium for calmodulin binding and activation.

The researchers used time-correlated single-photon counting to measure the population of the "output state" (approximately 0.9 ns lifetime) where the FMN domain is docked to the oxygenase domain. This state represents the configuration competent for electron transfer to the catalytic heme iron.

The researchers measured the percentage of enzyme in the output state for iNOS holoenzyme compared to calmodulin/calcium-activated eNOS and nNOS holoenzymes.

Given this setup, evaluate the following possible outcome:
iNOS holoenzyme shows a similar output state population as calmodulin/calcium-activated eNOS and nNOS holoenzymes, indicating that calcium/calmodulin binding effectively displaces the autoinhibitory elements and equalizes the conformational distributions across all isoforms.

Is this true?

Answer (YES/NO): NO